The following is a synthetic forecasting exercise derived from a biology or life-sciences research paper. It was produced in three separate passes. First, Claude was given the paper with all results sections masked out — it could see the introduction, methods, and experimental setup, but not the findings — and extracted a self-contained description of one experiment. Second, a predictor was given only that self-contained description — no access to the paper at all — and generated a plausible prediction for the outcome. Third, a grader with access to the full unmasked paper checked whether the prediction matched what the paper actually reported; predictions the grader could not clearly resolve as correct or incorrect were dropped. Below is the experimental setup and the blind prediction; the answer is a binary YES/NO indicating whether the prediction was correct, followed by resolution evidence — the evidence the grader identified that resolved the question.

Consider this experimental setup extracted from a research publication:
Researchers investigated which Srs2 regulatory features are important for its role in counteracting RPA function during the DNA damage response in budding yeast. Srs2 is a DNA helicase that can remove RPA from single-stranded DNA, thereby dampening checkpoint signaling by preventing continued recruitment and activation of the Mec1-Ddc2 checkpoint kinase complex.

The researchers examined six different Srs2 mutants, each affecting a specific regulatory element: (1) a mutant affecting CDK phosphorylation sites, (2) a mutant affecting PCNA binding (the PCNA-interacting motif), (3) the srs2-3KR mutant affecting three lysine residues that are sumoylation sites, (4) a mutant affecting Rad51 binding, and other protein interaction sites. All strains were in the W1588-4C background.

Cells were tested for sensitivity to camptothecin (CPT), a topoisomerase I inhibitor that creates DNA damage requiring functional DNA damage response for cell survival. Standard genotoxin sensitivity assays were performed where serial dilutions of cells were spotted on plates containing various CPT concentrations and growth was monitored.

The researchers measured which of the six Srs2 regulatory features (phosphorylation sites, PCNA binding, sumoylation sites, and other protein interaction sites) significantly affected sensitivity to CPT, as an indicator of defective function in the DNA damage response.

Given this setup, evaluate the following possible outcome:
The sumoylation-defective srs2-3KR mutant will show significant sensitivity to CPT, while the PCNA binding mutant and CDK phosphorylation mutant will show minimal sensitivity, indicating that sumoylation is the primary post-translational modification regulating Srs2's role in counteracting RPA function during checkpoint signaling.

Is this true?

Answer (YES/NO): NO